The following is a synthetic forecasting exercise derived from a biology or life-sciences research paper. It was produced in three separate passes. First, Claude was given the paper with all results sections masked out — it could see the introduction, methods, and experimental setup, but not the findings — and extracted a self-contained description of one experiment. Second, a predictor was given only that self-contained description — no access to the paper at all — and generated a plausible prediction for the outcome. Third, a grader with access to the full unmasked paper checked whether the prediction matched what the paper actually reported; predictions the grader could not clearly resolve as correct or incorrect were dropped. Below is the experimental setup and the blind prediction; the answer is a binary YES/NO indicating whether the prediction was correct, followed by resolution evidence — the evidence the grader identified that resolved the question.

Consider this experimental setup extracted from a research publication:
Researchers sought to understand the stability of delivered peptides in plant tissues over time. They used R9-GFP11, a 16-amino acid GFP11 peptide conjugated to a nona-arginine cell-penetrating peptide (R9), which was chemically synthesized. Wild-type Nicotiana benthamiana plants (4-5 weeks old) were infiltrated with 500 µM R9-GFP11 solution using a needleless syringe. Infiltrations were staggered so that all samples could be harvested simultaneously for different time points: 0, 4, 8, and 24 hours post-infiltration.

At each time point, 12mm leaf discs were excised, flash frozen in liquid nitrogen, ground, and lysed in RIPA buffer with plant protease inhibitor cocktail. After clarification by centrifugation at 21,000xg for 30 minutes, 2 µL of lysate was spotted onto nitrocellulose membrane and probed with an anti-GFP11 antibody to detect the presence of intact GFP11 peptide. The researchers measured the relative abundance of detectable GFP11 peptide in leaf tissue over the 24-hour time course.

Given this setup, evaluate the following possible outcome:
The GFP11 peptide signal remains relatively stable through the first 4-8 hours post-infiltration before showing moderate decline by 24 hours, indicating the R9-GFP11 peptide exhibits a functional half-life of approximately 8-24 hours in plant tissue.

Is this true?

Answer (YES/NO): NO